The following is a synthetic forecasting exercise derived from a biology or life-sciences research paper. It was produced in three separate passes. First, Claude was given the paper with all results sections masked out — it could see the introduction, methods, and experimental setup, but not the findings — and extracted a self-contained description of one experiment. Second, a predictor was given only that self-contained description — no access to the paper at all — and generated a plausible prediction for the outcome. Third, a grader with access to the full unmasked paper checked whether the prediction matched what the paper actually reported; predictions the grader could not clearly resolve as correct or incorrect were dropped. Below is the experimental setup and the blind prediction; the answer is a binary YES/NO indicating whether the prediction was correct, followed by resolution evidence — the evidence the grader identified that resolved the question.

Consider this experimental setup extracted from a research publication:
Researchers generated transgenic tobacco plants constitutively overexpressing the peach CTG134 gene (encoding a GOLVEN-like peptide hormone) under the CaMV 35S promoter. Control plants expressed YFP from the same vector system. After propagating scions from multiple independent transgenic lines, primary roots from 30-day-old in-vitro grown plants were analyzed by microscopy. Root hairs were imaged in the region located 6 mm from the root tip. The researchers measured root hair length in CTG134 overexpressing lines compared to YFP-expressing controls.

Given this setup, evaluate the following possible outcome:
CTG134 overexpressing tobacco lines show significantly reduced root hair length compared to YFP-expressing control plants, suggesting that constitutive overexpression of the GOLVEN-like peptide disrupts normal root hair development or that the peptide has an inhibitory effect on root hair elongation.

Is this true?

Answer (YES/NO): NO